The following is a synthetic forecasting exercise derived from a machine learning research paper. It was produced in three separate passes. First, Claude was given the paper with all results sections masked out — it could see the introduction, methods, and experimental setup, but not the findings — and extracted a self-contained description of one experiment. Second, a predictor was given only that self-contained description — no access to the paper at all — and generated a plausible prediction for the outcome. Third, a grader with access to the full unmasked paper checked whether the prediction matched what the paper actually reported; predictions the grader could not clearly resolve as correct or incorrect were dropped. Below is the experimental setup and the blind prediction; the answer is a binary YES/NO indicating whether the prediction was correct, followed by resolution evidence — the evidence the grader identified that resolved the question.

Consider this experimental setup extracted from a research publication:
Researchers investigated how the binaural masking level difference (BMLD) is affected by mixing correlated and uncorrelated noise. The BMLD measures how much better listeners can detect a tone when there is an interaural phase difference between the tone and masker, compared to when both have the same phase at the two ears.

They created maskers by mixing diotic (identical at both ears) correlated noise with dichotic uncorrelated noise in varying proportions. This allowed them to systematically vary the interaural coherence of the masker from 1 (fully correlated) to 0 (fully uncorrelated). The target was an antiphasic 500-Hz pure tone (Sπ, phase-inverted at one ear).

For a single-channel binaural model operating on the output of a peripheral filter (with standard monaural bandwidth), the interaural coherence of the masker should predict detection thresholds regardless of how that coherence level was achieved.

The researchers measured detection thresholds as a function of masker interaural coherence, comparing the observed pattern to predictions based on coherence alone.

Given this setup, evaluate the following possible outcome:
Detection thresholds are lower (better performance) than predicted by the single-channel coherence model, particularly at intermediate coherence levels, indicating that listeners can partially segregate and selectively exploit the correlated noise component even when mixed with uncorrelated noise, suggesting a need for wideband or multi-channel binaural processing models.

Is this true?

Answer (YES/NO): NO